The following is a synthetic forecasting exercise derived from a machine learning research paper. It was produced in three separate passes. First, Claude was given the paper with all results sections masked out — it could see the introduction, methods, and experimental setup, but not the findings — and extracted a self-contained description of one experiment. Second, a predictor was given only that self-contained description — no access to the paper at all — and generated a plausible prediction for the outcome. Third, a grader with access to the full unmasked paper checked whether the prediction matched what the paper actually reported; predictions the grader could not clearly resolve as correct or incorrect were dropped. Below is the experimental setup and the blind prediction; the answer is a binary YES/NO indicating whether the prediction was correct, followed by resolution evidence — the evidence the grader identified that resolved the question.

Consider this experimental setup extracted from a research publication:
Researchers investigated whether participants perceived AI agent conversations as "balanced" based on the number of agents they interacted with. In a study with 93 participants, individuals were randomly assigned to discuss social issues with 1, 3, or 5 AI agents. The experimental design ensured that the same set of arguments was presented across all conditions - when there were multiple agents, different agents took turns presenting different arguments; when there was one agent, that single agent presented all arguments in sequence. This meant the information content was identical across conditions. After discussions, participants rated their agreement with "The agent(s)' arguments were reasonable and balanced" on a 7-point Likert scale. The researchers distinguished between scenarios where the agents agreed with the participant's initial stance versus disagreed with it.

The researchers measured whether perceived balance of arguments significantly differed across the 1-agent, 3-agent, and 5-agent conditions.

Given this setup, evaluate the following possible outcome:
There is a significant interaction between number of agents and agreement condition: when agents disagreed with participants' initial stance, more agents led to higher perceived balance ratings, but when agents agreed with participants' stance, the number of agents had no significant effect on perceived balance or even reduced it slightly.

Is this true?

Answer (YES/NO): NO